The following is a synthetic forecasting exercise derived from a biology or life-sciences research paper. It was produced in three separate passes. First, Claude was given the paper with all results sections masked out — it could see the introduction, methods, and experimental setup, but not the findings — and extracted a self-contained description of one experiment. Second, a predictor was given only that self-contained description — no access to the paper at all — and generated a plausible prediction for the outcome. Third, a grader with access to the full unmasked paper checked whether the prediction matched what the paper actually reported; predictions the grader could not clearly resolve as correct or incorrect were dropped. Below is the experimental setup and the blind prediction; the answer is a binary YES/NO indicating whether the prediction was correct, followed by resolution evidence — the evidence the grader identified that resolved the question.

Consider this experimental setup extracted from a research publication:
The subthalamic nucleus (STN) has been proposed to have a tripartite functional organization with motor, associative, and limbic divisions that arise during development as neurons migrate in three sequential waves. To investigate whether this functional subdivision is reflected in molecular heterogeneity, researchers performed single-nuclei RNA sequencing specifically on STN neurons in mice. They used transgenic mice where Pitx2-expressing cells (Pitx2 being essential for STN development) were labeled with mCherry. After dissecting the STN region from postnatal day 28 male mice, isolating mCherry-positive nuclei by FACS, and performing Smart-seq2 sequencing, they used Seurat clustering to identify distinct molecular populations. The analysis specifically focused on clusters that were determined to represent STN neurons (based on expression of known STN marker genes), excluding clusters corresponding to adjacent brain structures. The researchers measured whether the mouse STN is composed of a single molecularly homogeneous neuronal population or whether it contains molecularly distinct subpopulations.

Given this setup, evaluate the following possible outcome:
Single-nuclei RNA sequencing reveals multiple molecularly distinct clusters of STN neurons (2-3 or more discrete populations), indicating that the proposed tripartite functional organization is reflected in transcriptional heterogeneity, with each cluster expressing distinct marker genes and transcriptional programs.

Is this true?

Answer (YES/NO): NO